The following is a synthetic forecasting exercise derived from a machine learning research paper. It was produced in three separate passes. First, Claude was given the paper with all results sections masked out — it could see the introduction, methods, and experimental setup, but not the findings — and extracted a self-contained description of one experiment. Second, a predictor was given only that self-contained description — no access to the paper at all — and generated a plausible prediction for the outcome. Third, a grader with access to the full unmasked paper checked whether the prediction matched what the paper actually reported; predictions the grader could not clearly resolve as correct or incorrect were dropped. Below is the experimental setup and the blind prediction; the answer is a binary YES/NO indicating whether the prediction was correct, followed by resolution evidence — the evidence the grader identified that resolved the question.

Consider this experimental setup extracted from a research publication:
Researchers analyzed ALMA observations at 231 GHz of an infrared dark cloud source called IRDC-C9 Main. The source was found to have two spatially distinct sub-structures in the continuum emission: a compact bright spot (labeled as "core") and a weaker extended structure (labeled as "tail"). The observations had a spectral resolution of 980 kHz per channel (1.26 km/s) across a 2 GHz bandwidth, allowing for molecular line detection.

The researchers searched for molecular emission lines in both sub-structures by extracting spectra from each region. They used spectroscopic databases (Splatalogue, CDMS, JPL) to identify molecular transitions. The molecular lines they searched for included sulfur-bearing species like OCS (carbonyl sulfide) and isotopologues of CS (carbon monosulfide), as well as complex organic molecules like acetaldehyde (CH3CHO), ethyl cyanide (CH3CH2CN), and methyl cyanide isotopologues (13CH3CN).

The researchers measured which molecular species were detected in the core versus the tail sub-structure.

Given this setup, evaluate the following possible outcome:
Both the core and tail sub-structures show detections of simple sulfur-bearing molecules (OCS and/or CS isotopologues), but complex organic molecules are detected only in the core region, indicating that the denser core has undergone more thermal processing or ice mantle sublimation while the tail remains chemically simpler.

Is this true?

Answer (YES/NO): NO